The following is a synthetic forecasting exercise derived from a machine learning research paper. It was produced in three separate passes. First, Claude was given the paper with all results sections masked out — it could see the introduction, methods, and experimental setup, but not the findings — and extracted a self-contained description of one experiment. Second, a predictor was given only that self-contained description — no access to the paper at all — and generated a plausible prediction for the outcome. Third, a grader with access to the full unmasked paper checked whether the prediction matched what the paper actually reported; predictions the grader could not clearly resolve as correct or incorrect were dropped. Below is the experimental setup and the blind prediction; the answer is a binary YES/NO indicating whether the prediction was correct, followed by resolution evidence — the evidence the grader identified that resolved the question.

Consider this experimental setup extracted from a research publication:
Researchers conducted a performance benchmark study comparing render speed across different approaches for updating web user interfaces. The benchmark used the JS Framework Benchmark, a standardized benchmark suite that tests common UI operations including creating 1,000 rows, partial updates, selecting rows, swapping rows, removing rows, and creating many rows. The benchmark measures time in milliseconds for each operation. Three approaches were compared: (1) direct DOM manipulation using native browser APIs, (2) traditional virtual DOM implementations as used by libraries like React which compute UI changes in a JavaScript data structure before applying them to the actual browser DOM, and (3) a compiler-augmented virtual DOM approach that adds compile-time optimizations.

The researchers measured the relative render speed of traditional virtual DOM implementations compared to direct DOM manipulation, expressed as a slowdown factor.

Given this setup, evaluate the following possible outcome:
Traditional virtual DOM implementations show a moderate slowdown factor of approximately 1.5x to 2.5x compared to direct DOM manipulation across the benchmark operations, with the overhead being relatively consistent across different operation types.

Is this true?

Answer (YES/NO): NO